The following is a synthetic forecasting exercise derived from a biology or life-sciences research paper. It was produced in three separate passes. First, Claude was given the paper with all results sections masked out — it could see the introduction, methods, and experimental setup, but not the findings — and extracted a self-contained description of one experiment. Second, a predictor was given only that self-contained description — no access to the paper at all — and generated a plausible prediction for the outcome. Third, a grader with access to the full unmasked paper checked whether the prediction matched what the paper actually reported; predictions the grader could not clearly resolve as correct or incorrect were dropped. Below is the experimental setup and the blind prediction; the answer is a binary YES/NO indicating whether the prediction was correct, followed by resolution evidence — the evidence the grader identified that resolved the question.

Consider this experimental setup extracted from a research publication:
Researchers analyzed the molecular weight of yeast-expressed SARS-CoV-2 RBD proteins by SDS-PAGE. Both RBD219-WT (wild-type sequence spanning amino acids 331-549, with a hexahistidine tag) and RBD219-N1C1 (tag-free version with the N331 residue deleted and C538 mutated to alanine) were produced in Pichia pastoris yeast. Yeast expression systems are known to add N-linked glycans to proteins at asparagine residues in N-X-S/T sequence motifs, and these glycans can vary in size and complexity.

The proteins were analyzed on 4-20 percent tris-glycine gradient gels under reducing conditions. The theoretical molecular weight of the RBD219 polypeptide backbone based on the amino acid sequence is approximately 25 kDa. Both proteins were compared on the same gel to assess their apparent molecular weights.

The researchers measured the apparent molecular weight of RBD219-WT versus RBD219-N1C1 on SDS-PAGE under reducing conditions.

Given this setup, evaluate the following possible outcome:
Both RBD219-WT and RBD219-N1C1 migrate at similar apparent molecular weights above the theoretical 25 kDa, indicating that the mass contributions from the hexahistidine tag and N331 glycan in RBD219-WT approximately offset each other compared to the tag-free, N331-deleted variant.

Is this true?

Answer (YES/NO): NO